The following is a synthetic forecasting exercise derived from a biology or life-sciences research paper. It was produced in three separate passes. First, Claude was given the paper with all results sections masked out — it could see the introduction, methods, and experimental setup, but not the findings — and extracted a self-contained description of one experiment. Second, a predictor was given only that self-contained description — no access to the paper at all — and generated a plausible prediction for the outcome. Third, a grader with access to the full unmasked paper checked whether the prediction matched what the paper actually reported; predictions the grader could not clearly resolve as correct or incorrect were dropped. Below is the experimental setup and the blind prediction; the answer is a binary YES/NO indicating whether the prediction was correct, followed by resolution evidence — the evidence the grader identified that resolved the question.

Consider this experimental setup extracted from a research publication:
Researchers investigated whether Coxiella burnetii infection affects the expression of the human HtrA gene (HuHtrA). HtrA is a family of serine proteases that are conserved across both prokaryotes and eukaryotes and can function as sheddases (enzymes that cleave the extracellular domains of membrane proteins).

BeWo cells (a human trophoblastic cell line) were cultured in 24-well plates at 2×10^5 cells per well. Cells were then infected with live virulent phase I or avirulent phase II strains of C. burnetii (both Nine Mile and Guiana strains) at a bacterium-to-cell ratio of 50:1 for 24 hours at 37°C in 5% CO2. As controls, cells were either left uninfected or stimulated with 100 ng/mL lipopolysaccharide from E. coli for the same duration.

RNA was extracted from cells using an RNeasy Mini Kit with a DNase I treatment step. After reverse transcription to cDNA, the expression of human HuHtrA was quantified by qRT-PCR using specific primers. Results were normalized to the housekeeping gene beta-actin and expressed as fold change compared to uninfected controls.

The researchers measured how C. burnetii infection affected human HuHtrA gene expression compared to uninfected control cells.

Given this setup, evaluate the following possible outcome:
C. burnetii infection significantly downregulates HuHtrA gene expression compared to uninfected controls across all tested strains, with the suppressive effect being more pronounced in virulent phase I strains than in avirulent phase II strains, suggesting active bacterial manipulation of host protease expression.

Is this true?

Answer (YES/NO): NO